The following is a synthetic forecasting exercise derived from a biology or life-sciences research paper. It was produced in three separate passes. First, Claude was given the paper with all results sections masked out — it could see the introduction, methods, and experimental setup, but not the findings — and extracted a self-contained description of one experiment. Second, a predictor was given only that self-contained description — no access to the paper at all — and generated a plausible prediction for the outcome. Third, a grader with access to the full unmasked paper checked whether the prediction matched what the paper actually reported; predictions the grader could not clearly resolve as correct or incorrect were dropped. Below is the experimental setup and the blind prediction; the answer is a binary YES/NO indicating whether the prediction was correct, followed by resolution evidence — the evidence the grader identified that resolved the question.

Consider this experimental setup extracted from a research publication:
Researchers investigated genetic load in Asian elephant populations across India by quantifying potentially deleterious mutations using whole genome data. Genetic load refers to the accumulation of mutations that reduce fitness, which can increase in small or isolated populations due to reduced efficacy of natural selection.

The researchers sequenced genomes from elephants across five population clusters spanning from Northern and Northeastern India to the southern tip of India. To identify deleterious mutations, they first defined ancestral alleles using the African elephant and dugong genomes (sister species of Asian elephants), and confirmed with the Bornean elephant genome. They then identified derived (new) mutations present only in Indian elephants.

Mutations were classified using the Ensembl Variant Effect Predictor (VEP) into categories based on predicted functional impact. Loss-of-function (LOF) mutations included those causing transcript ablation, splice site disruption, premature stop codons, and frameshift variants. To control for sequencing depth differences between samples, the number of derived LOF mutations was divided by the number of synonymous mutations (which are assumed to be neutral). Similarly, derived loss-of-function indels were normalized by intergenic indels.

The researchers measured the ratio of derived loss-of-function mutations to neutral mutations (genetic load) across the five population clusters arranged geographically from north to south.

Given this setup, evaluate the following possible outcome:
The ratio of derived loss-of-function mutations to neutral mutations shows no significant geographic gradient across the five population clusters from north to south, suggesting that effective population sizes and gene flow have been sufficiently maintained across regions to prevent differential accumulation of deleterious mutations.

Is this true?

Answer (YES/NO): NO